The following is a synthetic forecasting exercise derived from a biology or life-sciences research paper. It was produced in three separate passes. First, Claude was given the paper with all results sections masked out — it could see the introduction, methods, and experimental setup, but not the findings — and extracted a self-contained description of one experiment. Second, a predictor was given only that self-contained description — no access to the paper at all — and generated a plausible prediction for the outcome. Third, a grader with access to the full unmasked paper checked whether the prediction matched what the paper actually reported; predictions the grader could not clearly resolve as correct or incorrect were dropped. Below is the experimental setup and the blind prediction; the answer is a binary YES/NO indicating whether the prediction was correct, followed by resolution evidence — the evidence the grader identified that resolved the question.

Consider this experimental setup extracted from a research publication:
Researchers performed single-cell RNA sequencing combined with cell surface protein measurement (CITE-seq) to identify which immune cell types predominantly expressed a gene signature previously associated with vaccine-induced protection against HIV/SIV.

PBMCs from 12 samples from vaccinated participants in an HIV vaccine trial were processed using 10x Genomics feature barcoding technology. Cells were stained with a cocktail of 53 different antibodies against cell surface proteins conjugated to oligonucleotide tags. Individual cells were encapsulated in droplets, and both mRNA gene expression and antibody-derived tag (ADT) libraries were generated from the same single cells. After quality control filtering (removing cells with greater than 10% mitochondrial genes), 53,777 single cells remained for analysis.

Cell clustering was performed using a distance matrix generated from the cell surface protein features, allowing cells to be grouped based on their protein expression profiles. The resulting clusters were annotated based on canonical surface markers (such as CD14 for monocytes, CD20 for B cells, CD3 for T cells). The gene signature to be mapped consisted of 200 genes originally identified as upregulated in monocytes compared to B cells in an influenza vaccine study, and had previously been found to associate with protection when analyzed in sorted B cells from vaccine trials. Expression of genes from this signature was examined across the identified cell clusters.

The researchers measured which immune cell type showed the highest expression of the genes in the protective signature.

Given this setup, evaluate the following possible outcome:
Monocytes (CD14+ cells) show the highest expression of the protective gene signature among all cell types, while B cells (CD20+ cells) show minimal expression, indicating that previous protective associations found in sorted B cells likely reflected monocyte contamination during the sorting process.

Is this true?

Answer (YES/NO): NO